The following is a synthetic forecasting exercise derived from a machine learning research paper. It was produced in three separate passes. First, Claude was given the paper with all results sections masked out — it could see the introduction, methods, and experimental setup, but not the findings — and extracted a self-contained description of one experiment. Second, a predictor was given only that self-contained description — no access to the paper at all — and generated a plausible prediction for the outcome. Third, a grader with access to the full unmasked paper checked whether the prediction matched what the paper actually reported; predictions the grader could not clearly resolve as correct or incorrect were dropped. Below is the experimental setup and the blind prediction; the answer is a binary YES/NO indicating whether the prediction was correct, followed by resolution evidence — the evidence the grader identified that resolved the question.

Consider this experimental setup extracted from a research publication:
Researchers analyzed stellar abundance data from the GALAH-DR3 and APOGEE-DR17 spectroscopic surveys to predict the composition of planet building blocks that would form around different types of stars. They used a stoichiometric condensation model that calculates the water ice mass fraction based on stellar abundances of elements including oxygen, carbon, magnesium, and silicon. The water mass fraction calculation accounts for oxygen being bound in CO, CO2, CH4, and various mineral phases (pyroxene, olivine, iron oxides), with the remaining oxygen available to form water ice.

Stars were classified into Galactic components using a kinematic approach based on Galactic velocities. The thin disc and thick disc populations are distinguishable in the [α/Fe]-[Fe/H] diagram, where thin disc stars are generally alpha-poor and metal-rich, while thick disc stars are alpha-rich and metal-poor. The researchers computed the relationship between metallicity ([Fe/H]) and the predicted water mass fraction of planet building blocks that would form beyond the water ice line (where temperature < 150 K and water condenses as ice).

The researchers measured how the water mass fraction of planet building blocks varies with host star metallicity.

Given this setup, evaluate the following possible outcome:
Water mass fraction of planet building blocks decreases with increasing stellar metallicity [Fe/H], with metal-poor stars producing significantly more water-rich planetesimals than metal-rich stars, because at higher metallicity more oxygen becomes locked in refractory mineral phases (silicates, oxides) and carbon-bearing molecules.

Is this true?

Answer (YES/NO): YES